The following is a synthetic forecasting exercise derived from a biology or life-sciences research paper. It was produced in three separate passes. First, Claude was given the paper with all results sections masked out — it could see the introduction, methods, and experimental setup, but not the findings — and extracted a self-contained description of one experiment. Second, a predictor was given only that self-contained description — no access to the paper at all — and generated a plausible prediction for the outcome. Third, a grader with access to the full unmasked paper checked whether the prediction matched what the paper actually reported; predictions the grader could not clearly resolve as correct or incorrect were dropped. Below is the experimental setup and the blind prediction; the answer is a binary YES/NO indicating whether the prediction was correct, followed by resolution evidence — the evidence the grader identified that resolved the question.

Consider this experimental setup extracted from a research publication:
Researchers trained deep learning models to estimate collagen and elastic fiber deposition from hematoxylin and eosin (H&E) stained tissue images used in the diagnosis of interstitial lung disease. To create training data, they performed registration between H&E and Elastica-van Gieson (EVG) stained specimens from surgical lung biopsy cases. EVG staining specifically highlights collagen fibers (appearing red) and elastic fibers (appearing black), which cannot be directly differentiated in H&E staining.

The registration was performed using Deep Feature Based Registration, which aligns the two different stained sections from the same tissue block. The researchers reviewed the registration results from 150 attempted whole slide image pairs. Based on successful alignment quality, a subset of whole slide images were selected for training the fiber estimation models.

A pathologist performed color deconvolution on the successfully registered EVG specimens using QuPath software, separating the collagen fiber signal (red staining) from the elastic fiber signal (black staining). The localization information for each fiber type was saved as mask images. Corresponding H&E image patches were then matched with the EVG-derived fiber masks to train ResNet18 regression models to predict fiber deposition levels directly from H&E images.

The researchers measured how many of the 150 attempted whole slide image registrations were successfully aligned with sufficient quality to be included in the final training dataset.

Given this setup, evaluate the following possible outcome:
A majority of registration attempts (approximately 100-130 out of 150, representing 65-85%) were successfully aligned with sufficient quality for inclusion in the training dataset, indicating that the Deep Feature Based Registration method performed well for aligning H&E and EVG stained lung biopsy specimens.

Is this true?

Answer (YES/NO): NO